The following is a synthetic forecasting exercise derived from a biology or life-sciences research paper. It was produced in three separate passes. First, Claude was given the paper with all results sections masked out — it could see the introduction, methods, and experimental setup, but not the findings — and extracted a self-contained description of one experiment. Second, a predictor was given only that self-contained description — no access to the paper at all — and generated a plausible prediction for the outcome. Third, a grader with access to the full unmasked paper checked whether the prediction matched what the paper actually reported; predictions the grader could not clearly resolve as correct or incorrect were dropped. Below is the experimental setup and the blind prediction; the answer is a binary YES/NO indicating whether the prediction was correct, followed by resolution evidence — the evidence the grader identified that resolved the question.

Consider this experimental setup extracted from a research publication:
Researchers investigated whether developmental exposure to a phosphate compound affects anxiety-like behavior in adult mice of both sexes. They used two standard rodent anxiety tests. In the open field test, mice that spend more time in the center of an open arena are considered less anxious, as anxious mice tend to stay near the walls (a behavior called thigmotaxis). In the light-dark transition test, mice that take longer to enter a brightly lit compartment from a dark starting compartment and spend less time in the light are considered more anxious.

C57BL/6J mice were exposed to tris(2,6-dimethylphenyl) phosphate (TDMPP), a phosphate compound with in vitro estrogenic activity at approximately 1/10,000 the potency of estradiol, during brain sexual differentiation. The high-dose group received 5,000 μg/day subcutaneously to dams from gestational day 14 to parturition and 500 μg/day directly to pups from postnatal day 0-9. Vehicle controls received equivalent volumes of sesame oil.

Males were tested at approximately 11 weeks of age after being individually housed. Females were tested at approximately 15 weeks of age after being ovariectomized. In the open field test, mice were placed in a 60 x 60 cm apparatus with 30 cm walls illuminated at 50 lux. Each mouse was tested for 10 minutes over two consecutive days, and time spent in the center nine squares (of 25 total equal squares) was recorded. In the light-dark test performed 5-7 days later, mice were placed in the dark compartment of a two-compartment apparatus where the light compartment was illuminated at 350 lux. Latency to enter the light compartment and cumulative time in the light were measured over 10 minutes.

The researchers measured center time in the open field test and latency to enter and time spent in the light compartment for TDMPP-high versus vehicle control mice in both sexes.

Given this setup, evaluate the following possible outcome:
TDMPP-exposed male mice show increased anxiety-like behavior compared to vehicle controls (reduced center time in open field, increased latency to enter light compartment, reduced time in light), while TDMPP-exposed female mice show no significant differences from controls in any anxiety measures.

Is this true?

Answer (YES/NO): NO